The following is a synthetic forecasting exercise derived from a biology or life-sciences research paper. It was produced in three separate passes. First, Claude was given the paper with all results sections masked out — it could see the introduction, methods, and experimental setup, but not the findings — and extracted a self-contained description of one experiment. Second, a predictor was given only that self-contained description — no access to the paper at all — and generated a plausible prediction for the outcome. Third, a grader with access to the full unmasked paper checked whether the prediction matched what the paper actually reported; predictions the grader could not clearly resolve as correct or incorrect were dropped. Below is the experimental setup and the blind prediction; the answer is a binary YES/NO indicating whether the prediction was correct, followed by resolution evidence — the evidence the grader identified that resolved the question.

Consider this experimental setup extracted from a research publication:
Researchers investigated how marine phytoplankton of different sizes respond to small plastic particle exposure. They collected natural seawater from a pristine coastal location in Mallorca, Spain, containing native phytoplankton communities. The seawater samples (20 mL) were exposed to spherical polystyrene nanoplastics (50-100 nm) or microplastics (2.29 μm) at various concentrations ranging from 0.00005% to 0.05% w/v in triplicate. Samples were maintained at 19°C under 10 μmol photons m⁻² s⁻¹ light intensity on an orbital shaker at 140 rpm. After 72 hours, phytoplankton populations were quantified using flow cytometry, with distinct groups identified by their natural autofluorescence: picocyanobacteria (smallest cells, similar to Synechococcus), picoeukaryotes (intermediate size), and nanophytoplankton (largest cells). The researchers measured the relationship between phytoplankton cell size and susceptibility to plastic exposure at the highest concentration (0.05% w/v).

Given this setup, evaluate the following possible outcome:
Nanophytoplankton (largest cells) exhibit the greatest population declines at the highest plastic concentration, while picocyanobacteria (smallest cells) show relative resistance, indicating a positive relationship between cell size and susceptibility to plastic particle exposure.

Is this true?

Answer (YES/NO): NO